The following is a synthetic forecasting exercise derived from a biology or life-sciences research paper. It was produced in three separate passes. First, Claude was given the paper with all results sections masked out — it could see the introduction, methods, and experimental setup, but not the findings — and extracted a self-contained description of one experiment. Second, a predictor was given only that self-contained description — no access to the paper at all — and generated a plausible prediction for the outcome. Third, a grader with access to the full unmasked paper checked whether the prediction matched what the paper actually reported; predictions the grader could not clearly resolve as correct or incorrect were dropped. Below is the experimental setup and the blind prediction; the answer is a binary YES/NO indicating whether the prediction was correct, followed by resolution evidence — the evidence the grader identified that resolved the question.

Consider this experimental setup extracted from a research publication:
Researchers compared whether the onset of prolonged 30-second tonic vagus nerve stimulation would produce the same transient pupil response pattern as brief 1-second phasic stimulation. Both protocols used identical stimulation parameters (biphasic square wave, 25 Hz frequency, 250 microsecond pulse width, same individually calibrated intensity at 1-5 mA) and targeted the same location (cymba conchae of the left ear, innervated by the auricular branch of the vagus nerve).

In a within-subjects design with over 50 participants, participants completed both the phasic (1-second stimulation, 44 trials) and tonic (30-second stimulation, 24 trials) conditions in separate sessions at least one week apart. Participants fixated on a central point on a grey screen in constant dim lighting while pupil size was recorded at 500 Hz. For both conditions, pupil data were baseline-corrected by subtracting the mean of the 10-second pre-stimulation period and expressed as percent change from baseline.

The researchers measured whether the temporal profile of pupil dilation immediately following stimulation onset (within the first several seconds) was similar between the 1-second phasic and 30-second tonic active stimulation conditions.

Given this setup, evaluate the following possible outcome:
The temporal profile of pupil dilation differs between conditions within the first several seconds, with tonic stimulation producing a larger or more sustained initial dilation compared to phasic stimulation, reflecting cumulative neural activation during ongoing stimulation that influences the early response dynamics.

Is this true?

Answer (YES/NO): NO